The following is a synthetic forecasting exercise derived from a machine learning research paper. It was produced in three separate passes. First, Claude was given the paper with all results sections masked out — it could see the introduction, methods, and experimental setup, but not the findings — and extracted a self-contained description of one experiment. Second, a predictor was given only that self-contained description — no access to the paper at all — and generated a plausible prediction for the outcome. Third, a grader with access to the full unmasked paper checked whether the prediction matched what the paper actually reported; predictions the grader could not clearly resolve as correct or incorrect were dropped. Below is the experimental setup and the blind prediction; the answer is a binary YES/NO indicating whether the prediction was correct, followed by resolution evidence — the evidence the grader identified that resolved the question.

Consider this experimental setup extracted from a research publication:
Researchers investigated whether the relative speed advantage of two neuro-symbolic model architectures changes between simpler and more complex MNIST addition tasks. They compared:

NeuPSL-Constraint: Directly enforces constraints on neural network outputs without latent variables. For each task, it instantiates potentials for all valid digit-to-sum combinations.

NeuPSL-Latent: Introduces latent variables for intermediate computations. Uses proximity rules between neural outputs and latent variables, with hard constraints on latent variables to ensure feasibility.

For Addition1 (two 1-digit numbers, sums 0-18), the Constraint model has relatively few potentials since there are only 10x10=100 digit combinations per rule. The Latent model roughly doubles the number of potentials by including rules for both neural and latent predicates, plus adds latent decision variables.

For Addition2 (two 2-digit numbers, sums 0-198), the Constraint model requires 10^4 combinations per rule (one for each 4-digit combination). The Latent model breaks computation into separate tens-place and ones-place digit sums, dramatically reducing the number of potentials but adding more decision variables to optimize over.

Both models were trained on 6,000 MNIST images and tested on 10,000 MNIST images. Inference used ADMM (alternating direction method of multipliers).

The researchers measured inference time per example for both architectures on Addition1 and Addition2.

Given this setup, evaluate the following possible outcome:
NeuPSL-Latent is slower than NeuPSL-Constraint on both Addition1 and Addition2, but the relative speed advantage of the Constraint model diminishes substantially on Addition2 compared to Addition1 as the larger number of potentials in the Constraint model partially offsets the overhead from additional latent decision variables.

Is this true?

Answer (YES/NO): NO